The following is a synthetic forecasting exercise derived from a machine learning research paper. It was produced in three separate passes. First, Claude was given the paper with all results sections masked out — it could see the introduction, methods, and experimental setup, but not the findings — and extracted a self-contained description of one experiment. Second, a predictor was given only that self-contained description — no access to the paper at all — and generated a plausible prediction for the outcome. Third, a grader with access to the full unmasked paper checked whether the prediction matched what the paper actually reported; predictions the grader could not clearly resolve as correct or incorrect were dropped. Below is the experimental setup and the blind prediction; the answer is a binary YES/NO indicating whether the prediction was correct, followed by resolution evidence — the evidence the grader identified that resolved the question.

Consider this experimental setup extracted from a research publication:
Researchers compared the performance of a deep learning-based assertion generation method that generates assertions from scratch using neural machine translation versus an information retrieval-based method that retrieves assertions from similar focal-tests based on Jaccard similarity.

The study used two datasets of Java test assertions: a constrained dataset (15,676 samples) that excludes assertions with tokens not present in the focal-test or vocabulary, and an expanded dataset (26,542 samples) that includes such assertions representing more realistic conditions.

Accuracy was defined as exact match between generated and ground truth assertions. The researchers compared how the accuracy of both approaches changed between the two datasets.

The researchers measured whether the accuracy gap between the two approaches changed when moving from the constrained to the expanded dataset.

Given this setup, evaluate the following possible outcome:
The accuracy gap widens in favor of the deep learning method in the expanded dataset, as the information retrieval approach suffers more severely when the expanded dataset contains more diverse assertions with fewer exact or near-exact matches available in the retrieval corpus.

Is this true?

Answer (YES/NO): NO